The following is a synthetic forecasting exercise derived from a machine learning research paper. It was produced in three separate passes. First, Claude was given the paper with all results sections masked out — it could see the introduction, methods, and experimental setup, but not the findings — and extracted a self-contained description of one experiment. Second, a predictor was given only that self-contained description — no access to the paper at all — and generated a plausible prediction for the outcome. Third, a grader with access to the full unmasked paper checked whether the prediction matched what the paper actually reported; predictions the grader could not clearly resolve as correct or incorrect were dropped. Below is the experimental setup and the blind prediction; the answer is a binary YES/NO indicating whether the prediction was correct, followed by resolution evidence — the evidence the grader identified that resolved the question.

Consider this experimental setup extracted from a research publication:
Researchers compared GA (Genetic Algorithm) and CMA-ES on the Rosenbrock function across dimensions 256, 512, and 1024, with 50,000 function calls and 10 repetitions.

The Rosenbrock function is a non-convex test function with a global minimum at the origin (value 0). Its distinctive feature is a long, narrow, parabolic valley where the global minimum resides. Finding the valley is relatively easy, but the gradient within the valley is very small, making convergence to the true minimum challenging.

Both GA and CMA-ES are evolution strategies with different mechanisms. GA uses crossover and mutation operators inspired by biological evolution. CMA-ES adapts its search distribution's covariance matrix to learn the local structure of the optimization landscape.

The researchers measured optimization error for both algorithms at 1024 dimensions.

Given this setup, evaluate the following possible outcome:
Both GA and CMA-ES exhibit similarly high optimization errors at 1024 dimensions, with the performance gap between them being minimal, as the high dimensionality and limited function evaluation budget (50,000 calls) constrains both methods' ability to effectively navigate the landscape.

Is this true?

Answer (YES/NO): NO